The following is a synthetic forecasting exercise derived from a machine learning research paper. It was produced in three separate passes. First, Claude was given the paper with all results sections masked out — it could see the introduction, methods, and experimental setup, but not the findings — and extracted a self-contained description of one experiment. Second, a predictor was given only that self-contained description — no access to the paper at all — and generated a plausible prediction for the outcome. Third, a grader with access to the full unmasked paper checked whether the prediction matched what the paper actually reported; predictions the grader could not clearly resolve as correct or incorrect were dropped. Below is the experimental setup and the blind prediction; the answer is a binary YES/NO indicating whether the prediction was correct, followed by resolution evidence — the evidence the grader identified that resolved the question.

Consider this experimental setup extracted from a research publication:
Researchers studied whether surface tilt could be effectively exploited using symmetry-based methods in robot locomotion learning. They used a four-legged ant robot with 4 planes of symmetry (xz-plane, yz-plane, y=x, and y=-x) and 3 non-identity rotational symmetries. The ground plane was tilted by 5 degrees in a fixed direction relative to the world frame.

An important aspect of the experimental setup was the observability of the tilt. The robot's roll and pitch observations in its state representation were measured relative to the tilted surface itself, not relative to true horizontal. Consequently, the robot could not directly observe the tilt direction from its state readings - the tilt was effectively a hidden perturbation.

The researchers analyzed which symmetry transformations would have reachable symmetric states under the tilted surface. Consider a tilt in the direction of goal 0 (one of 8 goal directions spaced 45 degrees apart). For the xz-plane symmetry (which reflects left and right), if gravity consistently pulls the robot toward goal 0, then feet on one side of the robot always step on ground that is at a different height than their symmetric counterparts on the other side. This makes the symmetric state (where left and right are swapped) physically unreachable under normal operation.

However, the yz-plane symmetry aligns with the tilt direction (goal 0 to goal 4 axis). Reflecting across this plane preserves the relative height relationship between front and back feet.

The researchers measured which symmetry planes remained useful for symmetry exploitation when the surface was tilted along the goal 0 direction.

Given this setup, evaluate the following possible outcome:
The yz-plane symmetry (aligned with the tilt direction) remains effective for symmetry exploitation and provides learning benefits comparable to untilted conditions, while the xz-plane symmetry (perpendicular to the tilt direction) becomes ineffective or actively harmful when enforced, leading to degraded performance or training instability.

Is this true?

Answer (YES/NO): NO